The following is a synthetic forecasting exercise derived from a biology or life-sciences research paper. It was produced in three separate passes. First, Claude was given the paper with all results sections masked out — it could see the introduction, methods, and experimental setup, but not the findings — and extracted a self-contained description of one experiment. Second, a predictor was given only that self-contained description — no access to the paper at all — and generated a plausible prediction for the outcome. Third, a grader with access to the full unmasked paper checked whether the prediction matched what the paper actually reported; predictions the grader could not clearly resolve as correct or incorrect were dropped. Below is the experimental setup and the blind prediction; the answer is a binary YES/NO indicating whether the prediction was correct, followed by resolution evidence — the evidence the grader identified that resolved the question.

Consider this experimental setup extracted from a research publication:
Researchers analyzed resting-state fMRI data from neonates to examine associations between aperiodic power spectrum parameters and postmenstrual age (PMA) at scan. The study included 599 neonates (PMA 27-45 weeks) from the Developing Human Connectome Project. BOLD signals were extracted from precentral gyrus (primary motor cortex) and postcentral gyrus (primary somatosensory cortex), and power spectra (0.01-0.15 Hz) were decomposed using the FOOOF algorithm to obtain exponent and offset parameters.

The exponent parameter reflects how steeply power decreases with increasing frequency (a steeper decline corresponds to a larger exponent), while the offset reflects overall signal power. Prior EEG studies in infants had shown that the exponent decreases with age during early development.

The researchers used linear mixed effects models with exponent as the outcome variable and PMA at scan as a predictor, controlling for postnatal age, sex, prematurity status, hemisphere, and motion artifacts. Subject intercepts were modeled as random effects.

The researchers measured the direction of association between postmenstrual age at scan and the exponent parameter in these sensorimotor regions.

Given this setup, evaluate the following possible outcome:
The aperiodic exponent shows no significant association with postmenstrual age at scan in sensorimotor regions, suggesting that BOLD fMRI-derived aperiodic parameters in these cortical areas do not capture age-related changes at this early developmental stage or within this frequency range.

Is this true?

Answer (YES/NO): NO